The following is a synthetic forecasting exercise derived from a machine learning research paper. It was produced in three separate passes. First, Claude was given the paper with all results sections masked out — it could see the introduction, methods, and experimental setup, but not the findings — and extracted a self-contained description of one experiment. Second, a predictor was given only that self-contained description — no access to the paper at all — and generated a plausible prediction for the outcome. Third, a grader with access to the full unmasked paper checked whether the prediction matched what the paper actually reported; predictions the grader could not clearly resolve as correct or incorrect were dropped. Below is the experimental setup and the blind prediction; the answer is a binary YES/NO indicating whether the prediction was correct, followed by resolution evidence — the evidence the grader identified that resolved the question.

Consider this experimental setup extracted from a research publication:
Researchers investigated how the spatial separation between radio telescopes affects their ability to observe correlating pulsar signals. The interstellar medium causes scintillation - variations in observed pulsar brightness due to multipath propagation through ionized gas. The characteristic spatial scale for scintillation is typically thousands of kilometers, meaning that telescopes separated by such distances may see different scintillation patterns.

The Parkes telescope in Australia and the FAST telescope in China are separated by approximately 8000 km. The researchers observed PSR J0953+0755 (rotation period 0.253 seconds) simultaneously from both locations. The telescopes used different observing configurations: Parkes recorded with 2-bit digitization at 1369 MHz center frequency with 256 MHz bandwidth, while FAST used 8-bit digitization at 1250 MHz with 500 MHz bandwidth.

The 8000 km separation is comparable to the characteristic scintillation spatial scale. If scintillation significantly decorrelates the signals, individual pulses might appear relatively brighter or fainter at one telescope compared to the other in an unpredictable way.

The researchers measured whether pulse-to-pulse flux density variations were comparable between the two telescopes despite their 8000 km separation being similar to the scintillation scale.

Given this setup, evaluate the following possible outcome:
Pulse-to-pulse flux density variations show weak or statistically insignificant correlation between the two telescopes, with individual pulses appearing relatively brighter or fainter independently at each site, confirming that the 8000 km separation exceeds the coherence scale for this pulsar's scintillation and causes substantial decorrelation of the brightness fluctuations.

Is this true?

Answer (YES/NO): NO